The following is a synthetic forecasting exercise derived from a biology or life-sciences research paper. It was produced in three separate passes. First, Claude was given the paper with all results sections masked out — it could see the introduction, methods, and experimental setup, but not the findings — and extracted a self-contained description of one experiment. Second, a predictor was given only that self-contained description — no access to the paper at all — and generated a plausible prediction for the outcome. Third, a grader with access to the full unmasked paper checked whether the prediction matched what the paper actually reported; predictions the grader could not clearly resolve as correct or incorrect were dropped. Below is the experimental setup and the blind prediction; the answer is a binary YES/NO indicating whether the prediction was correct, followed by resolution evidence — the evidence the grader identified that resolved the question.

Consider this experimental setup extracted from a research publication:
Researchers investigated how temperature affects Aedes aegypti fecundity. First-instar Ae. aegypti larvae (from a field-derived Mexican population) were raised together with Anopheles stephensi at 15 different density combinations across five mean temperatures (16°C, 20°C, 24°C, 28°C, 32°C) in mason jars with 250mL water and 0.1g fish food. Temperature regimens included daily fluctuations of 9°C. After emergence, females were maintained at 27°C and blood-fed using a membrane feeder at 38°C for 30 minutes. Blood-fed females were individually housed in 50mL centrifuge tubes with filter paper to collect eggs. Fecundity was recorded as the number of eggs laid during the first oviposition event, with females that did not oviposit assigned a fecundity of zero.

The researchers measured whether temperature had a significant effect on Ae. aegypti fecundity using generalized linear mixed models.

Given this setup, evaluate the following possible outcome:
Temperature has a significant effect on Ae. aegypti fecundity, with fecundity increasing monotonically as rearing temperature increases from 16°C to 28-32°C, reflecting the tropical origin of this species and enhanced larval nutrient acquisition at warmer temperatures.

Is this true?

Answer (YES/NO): NO